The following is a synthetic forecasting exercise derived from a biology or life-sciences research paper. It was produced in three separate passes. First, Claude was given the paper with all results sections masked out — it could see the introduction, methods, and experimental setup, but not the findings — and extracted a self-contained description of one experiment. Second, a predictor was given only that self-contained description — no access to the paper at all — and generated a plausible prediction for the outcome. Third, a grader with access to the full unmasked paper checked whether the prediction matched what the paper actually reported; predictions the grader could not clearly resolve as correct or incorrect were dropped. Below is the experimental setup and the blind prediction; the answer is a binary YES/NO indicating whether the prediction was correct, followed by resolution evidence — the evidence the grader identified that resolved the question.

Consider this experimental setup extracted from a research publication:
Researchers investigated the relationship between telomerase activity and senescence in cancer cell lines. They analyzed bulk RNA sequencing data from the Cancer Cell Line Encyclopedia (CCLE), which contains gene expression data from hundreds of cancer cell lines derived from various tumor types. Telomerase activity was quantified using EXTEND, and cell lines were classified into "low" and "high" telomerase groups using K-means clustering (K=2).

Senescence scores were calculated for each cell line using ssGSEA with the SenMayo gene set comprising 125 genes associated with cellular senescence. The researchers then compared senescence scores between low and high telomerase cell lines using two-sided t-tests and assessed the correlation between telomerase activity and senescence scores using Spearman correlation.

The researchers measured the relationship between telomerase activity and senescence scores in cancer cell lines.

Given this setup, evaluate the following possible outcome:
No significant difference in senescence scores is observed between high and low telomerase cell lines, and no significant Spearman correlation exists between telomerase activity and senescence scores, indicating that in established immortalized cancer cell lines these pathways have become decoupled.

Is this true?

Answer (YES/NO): NO